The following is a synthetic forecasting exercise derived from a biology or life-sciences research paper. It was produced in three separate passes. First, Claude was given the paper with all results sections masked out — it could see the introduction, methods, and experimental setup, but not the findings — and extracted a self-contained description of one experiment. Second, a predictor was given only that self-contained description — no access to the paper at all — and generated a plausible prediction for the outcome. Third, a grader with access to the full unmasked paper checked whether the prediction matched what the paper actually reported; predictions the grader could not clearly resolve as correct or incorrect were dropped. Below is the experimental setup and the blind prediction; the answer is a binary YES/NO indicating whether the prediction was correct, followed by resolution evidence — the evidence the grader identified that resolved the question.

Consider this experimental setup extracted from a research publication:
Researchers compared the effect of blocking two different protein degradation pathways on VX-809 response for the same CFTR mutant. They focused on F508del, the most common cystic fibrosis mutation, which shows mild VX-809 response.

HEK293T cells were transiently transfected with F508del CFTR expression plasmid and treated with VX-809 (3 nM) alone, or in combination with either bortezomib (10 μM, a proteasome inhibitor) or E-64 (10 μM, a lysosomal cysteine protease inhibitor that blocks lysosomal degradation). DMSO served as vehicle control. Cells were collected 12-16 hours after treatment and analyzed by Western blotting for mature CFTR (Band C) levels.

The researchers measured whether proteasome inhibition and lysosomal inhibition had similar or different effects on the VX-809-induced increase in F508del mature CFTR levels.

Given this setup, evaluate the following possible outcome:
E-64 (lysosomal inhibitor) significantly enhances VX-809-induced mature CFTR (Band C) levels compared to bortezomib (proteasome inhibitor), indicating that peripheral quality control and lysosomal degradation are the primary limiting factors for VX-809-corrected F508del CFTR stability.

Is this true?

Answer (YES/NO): NO